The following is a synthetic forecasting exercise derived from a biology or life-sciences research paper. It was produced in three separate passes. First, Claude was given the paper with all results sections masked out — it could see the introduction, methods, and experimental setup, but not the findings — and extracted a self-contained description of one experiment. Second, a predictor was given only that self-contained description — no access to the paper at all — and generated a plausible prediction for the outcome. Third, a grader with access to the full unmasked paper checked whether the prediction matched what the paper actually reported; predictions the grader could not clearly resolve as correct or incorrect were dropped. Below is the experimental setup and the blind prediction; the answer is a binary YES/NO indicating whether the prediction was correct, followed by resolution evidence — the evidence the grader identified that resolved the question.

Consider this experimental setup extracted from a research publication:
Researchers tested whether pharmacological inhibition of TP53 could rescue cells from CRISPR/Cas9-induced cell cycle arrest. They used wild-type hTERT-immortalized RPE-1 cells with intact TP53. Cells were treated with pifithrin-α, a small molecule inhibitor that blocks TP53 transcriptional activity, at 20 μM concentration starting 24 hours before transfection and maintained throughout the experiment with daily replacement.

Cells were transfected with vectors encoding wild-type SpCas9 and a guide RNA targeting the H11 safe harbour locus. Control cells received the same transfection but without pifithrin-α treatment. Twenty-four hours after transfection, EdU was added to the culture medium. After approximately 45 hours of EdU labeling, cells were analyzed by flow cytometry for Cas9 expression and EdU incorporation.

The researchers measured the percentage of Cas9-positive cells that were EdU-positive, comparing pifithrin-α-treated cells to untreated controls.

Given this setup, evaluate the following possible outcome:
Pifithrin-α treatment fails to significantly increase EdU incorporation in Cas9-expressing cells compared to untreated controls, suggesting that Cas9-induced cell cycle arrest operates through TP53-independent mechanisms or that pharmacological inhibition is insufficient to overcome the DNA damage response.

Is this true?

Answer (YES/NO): YES